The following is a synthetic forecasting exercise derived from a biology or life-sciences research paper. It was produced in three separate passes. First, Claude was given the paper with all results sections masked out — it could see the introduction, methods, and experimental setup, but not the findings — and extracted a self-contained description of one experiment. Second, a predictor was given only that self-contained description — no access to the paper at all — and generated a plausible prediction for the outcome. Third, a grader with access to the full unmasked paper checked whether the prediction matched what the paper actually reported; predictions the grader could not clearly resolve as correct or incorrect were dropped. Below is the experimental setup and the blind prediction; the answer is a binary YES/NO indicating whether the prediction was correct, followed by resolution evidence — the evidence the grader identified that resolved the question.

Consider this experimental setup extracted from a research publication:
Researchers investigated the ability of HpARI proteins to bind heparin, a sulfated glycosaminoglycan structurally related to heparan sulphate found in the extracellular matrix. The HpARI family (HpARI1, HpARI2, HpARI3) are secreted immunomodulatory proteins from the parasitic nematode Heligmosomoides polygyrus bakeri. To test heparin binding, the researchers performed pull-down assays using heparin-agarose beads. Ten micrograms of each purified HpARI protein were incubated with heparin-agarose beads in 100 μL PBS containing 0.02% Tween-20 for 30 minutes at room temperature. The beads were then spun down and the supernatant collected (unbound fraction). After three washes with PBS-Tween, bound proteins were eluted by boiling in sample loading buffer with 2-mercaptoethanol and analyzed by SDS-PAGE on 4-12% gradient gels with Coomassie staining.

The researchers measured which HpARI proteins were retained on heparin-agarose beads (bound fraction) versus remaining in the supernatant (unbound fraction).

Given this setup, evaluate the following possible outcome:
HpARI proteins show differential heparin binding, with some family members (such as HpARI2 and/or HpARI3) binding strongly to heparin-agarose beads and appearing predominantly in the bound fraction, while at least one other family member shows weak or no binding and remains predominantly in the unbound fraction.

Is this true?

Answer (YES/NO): NO